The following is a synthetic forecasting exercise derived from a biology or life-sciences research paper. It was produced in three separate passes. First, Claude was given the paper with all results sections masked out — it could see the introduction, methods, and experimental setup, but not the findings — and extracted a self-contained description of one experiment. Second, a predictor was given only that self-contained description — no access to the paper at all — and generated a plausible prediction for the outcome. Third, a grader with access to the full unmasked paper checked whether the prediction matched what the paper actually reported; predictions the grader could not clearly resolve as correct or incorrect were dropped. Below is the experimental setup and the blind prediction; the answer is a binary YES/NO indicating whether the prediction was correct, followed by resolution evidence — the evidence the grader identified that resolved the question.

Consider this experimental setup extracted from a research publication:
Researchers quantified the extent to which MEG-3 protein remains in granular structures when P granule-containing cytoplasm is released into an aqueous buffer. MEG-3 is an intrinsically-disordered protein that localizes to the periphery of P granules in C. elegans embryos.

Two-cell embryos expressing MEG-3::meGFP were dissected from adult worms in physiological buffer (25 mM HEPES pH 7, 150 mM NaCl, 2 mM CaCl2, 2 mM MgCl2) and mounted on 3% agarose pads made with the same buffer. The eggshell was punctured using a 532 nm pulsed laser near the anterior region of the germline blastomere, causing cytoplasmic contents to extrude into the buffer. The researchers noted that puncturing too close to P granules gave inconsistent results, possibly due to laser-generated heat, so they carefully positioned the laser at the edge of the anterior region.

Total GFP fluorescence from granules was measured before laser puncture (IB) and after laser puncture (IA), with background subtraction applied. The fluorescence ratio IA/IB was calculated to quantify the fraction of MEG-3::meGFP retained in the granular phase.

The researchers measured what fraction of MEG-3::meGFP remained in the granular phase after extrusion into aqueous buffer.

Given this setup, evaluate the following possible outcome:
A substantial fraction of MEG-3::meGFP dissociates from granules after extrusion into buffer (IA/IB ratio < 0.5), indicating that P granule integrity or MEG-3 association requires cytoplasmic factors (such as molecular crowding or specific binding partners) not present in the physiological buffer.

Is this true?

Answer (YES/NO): NO